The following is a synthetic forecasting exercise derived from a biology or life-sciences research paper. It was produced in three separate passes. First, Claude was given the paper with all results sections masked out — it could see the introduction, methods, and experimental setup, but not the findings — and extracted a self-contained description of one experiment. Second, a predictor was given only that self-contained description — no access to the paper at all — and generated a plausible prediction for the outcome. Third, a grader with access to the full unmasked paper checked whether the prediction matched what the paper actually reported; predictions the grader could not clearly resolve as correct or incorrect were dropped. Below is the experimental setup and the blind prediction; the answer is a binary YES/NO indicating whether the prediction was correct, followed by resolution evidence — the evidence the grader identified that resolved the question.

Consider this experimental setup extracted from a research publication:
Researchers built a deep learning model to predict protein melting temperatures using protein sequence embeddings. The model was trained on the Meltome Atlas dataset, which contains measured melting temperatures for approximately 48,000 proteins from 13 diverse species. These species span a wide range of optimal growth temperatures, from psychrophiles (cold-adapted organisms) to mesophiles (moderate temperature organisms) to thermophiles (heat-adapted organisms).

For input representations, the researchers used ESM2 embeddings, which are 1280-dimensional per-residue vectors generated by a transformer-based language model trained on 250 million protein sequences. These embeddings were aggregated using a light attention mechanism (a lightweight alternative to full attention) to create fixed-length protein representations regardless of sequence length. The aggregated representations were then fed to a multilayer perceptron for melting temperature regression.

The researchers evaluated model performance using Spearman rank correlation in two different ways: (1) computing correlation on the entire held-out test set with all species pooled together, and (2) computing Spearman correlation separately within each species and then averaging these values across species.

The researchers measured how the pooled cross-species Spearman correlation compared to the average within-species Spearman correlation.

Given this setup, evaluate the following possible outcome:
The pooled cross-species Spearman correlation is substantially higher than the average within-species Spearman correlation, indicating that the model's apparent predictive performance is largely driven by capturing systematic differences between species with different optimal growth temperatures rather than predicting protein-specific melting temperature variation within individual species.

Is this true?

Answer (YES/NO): YES